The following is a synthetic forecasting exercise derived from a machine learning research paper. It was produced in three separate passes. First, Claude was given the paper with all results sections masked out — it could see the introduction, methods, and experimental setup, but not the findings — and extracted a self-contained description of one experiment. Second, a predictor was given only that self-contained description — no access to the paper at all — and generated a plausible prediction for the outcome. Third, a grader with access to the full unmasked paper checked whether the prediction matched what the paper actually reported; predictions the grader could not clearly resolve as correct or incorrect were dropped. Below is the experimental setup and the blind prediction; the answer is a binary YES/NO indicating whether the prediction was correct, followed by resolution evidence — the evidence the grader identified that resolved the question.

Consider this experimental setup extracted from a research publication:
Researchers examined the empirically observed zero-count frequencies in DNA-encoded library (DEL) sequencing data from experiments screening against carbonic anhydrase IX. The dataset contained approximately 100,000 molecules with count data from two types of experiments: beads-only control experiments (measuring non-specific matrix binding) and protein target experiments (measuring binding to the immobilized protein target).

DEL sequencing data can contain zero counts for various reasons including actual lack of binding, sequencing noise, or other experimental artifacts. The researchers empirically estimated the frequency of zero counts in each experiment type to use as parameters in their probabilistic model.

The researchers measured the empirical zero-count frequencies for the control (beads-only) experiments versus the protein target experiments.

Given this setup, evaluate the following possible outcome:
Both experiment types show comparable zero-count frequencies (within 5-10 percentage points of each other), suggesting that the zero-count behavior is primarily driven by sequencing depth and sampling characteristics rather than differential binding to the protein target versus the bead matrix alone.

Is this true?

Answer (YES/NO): NO